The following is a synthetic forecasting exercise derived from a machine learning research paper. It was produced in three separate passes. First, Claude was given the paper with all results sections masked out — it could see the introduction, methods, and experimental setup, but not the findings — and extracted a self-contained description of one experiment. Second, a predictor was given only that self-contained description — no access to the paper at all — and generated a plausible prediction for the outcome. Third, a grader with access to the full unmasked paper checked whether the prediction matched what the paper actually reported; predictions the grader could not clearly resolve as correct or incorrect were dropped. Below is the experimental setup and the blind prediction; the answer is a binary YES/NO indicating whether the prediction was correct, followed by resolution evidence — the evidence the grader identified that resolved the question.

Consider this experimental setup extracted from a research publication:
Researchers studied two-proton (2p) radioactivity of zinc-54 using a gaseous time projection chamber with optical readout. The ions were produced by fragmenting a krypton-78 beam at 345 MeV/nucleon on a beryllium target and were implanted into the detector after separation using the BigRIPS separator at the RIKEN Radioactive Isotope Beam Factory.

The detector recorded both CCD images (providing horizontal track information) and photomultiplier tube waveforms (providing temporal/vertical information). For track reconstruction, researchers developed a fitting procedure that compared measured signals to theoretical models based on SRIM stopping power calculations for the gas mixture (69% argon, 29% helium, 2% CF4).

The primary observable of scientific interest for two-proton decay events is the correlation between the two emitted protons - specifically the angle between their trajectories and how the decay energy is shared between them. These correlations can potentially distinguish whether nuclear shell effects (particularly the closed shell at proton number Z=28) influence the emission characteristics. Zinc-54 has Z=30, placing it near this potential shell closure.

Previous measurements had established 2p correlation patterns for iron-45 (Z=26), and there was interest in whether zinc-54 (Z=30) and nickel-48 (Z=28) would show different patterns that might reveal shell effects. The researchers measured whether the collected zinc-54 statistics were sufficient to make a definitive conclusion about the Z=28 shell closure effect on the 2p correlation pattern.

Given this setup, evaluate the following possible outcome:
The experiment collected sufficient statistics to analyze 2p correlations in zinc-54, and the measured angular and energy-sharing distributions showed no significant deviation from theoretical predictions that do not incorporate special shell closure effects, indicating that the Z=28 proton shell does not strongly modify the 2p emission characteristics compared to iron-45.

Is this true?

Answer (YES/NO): NO